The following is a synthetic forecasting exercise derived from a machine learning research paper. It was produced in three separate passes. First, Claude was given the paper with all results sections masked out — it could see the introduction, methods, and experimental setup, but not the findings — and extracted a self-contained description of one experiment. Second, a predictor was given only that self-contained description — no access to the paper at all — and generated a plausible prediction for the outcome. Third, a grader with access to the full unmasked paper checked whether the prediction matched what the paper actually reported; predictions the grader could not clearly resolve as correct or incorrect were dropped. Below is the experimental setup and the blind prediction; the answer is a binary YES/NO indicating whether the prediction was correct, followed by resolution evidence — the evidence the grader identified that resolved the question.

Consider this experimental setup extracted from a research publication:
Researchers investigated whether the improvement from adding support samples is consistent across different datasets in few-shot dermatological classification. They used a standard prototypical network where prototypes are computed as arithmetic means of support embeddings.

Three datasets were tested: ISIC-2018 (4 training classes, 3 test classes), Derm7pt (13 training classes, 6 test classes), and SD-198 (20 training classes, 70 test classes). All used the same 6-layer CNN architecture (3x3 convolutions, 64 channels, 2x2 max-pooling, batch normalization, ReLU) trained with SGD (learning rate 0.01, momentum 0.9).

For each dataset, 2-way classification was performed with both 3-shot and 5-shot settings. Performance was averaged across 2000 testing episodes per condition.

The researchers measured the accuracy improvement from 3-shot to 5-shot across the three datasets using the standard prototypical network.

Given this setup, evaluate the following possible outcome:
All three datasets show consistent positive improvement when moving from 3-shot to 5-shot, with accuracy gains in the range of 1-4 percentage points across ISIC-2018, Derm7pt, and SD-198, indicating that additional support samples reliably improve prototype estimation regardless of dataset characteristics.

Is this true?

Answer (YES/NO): NO